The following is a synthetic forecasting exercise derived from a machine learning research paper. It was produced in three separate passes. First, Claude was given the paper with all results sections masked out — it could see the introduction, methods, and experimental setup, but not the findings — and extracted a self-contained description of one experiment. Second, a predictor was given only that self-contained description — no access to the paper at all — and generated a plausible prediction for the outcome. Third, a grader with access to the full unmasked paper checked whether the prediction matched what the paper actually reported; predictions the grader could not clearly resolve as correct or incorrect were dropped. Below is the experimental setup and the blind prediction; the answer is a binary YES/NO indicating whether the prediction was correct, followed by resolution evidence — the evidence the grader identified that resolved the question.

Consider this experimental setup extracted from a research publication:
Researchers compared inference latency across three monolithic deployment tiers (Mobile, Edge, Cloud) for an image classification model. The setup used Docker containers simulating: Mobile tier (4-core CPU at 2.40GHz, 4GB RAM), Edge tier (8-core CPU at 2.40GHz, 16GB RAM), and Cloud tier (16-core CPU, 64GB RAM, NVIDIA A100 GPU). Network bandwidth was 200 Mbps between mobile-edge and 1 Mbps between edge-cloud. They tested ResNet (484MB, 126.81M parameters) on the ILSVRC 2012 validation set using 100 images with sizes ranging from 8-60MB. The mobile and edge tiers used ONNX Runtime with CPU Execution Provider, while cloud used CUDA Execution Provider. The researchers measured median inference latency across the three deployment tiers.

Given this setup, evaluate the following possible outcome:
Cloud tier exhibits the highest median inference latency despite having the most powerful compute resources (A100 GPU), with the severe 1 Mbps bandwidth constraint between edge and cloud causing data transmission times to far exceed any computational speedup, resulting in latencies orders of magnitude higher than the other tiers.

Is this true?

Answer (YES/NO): NO